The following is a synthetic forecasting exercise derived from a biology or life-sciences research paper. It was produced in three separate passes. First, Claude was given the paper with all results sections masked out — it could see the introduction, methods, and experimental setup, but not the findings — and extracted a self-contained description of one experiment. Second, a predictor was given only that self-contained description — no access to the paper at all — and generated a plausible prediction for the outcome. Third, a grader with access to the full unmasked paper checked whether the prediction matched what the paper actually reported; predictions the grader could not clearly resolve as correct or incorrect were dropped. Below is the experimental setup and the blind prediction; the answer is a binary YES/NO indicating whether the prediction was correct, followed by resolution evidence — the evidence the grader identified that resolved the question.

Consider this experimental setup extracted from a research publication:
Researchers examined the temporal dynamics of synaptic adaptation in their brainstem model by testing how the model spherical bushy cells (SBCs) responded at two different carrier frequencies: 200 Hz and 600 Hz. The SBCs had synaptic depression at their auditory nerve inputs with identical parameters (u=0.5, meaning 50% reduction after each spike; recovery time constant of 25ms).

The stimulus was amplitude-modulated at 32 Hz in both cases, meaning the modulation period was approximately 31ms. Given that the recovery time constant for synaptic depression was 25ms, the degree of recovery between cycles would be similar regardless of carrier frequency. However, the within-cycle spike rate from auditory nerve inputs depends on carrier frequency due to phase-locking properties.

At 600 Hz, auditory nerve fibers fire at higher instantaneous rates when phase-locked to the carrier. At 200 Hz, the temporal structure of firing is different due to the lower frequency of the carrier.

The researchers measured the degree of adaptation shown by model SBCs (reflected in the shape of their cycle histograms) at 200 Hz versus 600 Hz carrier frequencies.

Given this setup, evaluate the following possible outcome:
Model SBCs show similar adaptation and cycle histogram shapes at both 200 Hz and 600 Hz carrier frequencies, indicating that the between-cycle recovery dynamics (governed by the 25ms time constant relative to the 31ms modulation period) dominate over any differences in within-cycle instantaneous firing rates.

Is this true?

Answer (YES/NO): NO